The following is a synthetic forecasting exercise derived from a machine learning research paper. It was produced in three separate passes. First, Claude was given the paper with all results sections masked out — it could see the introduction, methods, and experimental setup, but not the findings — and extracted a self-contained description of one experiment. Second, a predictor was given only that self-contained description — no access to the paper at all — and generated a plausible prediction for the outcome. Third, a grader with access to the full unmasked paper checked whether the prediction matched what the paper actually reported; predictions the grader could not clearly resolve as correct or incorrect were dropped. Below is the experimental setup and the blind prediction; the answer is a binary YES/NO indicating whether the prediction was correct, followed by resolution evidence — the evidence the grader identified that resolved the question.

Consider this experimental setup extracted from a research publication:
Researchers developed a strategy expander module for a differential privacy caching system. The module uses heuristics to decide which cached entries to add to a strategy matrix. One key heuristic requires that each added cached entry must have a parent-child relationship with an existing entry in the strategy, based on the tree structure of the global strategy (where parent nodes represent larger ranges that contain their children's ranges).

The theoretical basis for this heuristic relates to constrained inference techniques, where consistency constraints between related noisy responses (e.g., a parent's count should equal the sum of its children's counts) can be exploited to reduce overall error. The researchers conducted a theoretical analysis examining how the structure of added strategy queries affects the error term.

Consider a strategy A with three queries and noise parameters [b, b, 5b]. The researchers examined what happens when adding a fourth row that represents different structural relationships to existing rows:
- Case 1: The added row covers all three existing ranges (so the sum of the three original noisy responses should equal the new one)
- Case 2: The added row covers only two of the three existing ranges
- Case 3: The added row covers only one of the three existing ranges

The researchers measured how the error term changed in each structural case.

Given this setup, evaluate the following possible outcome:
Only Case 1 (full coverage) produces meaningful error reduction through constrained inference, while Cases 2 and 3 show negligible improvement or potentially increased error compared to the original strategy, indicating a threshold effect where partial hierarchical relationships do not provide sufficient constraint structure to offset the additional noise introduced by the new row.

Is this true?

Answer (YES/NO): NO